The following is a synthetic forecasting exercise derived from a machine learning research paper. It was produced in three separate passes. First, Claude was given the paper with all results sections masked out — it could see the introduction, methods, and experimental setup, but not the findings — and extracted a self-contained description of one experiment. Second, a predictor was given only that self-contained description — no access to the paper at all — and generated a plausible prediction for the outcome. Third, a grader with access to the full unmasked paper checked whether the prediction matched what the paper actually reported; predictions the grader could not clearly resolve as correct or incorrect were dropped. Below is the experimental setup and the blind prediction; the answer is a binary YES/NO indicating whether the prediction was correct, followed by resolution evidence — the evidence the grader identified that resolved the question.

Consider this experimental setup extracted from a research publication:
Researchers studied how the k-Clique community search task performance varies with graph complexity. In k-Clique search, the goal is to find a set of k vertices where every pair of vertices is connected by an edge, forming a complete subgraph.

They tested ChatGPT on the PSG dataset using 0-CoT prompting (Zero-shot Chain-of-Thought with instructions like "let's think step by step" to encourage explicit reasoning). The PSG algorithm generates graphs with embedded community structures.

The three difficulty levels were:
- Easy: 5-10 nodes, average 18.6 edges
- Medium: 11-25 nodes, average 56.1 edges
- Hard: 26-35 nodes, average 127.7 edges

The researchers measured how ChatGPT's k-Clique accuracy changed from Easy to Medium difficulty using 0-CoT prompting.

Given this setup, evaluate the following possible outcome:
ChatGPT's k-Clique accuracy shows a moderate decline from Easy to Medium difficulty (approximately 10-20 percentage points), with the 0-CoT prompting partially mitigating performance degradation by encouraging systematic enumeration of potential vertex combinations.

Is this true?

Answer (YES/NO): NO